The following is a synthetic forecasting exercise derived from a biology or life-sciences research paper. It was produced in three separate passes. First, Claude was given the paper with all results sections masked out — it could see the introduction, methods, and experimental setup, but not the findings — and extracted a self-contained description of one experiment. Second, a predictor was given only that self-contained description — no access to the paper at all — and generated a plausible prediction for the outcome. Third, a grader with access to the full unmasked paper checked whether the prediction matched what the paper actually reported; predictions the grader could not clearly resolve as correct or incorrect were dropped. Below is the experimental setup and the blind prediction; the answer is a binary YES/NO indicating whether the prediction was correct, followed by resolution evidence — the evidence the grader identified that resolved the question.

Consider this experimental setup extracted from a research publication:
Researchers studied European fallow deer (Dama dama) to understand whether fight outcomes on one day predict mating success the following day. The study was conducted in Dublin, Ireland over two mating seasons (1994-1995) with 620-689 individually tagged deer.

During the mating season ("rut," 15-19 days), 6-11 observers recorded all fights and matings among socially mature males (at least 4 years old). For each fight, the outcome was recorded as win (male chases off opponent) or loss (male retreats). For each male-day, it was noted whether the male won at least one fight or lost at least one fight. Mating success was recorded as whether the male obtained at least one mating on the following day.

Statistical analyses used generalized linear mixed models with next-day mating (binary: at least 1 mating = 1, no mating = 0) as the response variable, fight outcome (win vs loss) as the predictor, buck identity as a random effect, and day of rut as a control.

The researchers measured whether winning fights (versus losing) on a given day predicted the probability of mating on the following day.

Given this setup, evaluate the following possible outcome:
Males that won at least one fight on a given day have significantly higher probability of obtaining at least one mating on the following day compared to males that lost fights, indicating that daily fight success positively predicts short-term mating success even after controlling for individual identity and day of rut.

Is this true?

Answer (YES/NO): NO